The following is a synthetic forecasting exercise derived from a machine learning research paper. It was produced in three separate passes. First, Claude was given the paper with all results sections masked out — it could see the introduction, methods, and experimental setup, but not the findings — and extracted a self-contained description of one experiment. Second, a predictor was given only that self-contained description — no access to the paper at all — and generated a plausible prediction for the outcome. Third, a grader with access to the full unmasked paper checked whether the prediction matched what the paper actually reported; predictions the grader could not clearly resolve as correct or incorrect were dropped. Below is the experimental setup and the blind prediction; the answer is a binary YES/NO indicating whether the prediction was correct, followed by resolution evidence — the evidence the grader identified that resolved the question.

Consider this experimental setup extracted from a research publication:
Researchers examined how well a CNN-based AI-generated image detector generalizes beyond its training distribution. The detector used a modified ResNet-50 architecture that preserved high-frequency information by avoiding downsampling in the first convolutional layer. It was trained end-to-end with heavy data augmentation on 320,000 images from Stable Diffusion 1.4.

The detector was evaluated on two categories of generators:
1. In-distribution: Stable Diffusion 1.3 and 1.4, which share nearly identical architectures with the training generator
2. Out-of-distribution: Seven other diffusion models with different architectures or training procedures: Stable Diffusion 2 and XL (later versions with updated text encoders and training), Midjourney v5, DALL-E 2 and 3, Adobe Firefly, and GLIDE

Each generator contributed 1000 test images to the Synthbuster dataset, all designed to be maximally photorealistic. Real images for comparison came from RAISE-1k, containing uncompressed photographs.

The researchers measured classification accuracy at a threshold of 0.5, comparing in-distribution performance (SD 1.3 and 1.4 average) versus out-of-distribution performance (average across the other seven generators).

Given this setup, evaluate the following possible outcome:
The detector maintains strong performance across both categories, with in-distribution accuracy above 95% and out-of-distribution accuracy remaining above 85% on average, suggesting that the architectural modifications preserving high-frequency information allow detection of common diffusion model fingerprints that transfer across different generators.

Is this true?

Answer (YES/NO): NO